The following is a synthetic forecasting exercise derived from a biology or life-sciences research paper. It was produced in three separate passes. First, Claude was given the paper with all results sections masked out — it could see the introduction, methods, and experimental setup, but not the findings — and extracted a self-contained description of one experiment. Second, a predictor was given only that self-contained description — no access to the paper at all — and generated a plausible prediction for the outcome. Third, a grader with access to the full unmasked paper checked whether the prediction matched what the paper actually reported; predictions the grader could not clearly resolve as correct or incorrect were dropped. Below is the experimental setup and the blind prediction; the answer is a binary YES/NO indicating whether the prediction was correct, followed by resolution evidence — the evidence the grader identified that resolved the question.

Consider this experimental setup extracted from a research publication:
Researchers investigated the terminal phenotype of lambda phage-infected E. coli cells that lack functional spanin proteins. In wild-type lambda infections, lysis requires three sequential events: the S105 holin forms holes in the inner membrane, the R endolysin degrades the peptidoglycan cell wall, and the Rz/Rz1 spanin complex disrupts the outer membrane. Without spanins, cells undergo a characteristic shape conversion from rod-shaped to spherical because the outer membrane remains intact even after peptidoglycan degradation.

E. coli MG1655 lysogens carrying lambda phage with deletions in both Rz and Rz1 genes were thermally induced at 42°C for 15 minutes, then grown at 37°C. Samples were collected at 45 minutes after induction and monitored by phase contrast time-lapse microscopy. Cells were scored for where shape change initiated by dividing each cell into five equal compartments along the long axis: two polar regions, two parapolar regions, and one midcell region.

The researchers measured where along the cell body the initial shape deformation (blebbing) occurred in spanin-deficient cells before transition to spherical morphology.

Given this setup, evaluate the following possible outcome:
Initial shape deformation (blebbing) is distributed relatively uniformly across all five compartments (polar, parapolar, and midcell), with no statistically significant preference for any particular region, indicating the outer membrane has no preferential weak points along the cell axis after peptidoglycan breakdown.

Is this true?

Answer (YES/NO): NO